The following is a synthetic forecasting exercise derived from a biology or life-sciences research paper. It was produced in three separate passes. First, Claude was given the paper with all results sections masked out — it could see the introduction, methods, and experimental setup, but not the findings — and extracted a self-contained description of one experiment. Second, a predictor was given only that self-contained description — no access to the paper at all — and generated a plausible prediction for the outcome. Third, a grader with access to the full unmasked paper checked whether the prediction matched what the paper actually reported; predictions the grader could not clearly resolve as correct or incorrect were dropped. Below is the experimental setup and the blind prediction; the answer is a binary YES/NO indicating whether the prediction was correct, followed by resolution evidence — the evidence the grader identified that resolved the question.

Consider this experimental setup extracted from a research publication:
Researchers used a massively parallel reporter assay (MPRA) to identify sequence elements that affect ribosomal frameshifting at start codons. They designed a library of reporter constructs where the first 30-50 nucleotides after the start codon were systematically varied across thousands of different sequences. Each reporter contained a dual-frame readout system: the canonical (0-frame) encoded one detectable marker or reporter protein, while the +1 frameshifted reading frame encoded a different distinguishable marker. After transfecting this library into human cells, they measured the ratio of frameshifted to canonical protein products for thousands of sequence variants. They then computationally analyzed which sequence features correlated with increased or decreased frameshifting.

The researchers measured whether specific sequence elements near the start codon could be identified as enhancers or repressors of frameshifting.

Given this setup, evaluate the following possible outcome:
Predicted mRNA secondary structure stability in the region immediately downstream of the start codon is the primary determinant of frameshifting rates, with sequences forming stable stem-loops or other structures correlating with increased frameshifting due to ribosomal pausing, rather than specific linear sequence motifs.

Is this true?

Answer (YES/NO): NO